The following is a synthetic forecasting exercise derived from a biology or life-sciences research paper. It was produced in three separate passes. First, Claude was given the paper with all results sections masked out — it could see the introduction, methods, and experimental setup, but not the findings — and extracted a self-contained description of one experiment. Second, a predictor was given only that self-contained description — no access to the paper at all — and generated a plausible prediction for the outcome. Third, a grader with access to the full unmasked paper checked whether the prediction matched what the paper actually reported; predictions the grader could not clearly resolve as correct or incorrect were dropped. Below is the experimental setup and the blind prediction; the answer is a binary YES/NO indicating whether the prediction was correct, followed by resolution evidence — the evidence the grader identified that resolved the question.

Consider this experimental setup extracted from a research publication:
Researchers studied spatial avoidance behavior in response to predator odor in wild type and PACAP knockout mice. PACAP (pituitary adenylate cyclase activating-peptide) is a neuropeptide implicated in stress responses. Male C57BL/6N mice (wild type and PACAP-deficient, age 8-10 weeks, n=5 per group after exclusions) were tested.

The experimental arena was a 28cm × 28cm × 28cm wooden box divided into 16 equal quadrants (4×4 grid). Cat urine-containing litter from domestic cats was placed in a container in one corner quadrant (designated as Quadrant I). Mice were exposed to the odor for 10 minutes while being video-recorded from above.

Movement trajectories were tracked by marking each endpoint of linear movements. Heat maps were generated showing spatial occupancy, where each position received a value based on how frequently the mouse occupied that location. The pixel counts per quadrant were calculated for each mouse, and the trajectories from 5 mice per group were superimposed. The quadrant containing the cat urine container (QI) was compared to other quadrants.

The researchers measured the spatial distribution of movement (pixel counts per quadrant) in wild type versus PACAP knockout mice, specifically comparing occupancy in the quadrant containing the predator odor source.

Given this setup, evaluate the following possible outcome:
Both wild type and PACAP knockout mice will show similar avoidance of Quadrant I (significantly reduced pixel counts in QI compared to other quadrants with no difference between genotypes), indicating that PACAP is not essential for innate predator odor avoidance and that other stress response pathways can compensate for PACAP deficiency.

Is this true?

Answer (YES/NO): NO